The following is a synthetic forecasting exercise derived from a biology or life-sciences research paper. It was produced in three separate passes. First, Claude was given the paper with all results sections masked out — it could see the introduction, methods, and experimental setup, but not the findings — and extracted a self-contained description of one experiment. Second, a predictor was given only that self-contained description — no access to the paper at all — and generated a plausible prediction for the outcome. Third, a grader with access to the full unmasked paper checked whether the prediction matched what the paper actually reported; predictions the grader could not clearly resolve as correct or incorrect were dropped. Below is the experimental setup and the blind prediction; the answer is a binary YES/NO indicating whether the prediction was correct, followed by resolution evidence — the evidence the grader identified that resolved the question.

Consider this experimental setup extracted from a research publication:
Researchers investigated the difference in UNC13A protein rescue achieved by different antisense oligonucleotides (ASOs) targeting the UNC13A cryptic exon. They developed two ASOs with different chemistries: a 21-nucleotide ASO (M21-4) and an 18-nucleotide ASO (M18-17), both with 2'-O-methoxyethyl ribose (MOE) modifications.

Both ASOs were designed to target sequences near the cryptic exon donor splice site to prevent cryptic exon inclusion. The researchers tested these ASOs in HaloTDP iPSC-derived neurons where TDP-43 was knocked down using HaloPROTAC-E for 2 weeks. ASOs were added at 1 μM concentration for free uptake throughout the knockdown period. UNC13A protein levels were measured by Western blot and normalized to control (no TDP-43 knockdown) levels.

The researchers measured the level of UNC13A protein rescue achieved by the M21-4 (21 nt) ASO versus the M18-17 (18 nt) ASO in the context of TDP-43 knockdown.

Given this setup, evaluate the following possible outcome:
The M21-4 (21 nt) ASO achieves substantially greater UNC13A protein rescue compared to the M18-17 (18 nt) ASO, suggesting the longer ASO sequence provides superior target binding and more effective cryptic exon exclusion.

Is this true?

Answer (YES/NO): NO